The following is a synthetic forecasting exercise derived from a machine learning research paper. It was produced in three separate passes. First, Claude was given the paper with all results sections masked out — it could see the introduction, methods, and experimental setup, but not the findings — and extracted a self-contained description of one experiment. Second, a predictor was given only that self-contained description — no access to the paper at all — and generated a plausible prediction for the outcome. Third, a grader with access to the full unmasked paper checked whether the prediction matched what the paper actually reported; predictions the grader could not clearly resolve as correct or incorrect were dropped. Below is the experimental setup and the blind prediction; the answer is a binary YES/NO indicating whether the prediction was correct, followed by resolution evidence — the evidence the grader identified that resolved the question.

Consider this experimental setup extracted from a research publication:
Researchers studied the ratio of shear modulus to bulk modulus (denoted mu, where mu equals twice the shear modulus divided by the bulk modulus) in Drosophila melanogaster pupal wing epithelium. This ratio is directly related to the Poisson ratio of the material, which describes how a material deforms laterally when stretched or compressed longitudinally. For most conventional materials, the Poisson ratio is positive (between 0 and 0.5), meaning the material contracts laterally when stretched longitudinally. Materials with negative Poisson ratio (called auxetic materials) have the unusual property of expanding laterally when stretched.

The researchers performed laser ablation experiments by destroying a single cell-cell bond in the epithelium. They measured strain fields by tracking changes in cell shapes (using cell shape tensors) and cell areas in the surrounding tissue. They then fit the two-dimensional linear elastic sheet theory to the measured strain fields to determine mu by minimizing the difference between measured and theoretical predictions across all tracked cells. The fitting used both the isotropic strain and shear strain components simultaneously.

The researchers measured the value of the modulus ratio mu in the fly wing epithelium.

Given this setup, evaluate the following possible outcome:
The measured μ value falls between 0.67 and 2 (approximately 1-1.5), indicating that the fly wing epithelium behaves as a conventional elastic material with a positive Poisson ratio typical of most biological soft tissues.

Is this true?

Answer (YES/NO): NO